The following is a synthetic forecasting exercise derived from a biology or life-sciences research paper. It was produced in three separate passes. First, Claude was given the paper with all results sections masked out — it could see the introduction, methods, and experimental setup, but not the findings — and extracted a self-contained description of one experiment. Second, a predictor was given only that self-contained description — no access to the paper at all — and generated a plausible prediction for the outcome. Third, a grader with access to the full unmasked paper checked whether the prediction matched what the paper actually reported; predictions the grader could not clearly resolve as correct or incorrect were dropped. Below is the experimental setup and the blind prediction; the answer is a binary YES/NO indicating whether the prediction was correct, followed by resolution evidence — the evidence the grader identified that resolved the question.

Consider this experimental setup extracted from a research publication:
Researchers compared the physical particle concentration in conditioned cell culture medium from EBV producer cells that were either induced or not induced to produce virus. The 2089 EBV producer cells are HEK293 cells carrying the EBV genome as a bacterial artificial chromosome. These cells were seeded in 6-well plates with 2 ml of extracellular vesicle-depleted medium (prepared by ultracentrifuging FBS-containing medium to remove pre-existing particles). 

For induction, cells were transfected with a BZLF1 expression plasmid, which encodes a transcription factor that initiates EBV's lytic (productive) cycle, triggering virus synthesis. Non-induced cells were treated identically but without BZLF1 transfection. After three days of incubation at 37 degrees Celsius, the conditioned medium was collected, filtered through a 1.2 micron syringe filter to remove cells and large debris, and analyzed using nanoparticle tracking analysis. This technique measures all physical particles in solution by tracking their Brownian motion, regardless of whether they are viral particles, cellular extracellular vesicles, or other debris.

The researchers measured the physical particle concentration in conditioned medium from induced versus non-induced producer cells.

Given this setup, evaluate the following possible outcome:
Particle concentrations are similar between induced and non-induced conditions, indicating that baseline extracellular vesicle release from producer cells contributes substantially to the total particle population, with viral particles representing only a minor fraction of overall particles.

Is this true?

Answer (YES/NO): NO